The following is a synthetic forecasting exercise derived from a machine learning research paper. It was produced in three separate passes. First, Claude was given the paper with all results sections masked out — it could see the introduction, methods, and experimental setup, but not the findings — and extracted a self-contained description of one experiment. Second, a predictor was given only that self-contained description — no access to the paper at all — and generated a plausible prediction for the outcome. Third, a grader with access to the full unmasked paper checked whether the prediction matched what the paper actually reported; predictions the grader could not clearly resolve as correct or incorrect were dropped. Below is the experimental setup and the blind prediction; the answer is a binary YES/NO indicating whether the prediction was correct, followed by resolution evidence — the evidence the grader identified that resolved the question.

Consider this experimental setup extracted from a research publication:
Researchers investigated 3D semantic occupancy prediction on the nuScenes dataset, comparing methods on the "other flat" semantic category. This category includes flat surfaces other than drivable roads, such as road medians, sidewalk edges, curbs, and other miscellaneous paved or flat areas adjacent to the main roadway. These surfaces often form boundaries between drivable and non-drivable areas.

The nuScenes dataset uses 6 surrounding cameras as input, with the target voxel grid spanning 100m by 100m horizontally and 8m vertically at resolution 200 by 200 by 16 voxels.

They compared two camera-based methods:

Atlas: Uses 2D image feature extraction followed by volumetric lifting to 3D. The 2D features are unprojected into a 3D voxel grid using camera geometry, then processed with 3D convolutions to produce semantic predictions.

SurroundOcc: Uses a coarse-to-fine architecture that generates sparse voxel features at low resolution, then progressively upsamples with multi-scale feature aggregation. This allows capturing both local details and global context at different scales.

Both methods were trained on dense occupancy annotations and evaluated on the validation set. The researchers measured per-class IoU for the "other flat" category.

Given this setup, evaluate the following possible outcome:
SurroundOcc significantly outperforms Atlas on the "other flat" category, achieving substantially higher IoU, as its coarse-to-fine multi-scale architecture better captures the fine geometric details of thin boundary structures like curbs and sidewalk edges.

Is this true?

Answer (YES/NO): YES